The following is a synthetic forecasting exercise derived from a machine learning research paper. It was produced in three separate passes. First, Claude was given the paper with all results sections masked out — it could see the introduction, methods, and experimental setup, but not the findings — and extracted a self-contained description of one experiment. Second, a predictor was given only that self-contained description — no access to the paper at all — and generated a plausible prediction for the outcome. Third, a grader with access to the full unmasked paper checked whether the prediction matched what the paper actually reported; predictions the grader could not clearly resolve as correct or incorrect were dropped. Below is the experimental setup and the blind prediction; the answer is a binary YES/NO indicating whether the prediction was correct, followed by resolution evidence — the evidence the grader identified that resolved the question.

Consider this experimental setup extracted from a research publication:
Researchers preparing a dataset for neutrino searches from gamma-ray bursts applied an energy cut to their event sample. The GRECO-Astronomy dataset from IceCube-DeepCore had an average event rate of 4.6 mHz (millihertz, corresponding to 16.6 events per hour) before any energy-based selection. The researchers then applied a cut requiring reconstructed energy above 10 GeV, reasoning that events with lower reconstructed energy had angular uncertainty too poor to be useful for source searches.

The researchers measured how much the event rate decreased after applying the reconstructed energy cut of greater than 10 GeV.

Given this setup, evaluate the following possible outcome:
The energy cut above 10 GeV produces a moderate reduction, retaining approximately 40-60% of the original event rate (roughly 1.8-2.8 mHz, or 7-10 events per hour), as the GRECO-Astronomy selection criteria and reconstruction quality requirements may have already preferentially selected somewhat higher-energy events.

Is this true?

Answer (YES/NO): NO